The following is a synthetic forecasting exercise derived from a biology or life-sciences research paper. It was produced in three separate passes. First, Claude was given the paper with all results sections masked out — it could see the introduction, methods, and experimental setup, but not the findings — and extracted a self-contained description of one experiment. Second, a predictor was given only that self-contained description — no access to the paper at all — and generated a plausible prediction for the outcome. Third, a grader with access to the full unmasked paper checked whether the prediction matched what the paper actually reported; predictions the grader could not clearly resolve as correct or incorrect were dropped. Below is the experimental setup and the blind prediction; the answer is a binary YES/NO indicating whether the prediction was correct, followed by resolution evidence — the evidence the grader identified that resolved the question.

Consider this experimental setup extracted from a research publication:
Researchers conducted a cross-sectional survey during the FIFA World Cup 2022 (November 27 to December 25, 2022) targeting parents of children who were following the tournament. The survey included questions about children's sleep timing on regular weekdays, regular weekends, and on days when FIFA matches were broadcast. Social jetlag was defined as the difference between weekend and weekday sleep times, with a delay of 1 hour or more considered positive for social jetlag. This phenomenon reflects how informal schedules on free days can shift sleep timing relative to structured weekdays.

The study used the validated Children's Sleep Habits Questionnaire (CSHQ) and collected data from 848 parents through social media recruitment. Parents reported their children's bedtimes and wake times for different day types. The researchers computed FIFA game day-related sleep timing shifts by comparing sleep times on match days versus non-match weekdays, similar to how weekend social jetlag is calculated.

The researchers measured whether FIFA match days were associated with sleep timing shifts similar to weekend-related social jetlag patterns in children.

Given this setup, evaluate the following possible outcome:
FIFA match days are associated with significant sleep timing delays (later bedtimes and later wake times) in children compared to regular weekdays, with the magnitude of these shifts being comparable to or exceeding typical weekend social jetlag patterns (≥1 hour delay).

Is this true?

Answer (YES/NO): NO